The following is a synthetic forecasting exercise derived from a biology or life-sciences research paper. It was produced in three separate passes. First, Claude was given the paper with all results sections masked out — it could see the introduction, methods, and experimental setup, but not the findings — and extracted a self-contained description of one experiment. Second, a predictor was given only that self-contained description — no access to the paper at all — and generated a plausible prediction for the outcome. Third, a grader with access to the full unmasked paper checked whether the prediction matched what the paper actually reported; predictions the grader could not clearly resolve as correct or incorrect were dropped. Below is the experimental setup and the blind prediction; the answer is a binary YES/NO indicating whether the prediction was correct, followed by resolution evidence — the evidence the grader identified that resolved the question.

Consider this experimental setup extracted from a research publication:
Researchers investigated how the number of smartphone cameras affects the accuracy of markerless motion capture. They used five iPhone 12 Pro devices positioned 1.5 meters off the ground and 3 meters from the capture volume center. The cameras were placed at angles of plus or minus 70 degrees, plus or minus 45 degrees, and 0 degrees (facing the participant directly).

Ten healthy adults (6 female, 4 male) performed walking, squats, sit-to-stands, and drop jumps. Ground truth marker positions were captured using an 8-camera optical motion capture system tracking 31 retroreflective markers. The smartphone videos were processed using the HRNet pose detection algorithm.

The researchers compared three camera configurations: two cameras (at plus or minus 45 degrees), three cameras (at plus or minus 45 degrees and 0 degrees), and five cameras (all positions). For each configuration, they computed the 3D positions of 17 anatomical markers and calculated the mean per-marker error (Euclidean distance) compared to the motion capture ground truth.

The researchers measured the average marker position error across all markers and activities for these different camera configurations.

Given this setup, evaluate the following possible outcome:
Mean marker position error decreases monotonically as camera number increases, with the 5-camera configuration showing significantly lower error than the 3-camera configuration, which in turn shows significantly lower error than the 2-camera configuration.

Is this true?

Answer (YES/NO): NO